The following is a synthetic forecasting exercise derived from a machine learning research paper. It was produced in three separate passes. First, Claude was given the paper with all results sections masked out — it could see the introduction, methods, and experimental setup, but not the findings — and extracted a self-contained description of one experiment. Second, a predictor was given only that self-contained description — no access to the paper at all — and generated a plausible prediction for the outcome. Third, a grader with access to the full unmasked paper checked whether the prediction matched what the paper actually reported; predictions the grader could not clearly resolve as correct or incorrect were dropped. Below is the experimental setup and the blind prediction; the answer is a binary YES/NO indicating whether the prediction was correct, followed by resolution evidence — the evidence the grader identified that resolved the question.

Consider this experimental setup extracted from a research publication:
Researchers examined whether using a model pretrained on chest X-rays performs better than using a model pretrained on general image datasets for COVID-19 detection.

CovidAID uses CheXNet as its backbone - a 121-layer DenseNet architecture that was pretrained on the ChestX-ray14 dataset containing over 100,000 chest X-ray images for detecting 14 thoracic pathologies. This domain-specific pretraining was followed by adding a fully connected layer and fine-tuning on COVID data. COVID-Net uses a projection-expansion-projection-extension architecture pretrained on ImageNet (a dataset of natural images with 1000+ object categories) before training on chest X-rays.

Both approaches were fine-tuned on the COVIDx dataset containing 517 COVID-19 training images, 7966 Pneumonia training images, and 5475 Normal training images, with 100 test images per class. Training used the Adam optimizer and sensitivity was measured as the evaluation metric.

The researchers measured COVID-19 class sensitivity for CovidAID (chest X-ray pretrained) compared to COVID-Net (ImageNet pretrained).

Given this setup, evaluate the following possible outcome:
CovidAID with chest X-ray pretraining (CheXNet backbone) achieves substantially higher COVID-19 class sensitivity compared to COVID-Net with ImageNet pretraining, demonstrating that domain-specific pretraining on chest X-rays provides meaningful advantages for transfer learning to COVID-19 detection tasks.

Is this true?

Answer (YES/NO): NO